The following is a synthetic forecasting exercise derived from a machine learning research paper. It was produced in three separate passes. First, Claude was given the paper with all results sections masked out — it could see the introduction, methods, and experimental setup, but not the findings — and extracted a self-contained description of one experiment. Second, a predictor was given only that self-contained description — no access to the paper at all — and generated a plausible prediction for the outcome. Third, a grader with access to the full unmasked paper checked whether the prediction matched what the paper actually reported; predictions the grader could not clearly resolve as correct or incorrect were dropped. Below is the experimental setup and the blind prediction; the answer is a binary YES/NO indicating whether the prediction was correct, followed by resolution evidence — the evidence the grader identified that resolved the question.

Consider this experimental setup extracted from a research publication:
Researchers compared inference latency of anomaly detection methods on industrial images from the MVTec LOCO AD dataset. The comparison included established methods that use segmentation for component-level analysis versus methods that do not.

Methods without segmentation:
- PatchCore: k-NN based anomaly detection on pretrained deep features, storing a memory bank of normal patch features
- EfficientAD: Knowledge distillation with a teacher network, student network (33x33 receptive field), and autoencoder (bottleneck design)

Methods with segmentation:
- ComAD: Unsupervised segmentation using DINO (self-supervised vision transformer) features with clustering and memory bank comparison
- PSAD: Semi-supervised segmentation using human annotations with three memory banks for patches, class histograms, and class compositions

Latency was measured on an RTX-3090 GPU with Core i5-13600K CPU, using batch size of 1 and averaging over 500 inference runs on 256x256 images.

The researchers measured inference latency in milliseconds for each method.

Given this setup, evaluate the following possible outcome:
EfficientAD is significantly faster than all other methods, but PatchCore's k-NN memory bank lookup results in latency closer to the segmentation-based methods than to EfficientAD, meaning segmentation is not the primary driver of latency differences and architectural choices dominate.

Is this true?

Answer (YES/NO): YES